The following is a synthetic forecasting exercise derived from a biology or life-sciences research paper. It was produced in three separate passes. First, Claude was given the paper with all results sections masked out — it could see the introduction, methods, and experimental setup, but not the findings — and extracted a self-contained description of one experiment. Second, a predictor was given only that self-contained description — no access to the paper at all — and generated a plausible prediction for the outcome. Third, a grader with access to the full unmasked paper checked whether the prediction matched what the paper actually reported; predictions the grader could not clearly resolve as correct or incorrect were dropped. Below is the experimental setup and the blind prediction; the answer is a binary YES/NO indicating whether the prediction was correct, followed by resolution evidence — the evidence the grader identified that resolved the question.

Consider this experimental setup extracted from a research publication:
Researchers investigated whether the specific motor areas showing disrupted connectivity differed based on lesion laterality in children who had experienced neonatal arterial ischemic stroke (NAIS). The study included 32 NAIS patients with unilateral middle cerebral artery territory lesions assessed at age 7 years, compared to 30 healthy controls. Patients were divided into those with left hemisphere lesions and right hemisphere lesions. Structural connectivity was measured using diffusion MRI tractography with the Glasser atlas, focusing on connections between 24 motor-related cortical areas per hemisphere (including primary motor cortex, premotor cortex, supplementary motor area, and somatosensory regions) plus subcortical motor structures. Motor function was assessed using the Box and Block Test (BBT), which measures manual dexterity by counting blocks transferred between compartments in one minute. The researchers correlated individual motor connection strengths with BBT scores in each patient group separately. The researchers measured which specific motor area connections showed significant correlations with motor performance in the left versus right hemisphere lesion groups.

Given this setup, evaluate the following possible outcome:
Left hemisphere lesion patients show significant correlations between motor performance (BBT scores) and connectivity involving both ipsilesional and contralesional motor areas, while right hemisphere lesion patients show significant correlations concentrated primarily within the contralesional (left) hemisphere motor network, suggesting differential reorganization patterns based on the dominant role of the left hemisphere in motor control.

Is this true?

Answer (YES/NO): NO